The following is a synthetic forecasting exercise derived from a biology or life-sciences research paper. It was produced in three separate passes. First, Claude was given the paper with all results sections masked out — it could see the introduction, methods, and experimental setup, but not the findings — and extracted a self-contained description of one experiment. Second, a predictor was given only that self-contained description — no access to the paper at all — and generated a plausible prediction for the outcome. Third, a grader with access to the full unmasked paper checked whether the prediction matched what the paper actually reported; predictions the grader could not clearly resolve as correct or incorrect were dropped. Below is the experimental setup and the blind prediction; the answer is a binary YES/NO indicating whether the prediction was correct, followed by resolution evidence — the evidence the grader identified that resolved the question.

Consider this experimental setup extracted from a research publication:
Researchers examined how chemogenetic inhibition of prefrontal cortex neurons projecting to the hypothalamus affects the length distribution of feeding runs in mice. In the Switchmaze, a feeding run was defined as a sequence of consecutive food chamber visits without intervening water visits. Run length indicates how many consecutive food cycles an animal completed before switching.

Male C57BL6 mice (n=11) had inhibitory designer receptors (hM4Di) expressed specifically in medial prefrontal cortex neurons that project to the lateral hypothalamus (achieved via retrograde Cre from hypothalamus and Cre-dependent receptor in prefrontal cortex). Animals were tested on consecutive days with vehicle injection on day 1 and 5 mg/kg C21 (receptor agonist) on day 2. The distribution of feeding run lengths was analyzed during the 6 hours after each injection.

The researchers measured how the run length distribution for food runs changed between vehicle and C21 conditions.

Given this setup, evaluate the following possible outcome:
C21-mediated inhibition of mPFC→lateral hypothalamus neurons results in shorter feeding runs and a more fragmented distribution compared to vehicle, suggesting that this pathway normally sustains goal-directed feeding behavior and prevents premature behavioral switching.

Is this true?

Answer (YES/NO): NO